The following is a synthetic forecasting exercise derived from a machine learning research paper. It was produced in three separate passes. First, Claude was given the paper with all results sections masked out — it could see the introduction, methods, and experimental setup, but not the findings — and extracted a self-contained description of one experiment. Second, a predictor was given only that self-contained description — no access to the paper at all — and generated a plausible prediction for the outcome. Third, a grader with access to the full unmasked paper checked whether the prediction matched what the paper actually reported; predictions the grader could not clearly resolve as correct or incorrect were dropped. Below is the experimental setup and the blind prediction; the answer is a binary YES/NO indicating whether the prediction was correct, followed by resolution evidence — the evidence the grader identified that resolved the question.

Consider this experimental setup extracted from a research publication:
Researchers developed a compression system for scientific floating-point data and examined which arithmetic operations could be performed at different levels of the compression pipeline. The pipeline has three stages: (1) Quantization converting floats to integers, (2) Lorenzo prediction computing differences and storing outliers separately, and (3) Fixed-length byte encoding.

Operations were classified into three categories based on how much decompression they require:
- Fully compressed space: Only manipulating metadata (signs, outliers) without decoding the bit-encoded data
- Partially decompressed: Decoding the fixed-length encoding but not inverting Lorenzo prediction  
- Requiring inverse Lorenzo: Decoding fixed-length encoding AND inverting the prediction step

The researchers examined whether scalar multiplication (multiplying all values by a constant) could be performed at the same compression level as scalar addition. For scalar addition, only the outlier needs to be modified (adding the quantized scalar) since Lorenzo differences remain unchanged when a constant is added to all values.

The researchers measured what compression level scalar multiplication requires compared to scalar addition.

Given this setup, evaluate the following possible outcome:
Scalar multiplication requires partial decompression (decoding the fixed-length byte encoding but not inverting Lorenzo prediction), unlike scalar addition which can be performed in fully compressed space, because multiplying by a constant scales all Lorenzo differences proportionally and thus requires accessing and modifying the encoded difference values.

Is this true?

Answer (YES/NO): NO